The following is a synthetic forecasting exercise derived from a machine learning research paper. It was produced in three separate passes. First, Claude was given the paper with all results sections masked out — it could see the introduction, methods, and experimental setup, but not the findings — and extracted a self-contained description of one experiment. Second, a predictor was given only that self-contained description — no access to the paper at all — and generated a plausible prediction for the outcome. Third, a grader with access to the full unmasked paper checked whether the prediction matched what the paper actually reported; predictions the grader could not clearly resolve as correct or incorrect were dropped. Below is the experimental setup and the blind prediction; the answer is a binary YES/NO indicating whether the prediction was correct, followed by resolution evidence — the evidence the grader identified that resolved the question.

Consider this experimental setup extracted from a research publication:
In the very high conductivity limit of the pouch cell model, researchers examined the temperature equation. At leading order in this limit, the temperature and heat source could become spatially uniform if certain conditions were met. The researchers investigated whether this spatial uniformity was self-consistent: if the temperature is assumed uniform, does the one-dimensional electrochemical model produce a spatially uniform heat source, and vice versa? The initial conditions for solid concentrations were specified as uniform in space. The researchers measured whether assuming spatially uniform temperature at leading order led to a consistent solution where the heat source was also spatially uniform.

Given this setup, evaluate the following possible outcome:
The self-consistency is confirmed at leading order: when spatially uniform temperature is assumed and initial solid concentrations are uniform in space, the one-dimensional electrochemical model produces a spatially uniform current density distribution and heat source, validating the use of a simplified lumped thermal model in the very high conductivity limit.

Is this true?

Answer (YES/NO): YES